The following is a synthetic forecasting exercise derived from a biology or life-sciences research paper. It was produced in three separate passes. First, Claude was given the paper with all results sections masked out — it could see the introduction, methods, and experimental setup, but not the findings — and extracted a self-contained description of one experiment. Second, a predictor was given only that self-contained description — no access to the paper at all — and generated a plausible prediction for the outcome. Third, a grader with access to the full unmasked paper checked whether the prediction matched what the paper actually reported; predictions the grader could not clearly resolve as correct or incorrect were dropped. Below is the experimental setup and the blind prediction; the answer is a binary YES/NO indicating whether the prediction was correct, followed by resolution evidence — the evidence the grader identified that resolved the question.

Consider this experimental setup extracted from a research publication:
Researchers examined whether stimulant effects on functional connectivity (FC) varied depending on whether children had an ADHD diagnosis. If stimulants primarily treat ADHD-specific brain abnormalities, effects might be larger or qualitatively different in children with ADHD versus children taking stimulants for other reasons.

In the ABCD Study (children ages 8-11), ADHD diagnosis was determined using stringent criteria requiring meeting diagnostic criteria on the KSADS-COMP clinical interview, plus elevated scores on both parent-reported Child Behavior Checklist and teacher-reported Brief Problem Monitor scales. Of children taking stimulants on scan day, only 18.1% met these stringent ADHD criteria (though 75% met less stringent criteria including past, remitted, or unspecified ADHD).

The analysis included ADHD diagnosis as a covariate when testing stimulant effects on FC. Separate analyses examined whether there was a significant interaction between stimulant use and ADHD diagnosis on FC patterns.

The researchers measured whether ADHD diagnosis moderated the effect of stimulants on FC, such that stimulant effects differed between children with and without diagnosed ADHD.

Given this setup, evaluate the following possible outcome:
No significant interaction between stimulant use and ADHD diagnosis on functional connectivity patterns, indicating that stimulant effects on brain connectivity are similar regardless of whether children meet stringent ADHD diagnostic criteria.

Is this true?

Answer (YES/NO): YES